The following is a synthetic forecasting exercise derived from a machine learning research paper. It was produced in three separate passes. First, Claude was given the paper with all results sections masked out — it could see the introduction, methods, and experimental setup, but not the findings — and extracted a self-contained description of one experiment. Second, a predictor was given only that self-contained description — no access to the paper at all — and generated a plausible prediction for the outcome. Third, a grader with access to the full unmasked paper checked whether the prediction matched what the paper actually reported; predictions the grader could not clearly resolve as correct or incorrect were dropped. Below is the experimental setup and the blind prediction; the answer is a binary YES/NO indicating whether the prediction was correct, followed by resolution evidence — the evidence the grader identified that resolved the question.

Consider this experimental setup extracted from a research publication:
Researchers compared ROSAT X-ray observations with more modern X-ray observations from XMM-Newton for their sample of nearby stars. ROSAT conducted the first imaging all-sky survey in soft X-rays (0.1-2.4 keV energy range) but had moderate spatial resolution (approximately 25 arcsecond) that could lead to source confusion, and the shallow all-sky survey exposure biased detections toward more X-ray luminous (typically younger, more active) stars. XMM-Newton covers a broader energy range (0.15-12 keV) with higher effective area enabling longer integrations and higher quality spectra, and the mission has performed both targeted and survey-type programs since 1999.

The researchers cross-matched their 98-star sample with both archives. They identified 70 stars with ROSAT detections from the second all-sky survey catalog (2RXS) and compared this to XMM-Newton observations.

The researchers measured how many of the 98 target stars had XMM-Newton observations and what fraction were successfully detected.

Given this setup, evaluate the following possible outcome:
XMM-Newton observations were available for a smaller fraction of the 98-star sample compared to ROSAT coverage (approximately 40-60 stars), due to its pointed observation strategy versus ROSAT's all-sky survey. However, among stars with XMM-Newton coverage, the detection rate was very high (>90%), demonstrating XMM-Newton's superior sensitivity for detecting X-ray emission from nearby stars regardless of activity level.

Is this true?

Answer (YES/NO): NO